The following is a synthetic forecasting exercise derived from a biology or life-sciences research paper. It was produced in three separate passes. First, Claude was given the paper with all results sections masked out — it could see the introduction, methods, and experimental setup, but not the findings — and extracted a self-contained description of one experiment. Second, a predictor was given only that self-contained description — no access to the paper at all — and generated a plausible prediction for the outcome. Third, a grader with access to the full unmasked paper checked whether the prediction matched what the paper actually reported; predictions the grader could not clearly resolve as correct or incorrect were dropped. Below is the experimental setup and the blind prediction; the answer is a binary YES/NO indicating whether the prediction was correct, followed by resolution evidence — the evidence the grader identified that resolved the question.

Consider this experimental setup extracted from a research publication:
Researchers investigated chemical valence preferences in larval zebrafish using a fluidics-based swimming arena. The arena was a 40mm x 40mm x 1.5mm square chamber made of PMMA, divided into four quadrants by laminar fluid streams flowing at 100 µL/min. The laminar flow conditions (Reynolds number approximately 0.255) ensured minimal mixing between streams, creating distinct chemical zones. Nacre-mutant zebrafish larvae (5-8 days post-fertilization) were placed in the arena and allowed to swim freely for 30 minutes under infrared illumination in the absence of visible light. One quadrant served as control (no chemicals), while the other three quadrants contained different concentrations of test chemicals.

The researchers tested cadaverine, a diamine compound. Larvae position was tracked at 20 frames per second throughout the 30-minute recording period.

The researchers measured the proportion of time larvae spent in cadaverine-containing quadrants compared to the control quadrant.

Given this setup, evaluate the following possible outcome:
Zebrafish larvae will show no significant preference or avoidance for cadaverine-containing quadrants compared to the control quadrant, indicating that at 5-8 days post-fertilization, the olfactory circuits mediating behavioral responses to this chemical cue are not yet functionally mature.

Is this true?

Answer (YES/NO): NO